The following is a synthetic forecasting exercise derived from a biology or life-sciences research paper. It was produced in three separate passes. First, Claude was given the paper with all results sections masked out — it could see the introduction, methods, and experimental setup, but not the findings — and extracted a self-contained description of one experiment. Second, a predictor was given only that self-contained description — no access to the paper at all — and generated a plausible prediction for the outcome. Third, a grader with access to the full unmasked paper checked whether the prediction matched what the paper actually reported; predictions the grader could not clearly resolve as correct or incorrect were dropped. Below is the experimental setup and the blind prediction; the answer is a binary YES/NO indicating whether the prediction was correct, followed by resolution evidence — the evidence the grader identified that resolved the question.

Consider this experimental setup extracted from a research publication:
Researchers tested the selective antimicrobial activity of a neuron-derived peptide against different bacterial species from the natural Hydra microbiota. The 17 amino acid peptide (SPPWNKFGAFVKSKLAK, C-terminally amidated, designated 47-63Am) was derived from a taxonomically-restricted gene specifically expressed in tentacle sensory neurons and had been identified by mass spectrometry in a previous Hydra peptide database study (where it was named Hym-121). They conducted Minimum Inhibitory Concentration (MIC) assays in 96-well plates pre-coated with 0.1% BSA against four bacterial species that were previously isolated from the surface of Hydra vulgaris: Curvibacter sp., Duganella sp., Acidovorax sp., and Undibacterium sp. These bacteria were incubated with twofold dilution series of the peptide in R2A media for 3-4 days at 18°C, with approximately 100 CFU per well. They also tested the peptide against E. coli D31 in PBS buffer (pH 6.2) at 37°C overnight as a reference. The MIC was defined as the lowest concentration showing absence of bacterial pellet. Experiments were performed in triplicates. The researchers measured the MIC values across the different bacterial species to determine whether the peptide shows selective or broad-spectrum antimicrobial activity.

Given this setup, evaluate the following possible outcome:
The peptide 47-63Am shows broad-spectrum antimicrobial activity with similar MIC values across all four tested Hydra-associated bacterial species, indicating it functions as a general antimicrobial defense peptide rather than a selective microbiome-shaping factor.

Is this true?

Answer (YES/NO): NO